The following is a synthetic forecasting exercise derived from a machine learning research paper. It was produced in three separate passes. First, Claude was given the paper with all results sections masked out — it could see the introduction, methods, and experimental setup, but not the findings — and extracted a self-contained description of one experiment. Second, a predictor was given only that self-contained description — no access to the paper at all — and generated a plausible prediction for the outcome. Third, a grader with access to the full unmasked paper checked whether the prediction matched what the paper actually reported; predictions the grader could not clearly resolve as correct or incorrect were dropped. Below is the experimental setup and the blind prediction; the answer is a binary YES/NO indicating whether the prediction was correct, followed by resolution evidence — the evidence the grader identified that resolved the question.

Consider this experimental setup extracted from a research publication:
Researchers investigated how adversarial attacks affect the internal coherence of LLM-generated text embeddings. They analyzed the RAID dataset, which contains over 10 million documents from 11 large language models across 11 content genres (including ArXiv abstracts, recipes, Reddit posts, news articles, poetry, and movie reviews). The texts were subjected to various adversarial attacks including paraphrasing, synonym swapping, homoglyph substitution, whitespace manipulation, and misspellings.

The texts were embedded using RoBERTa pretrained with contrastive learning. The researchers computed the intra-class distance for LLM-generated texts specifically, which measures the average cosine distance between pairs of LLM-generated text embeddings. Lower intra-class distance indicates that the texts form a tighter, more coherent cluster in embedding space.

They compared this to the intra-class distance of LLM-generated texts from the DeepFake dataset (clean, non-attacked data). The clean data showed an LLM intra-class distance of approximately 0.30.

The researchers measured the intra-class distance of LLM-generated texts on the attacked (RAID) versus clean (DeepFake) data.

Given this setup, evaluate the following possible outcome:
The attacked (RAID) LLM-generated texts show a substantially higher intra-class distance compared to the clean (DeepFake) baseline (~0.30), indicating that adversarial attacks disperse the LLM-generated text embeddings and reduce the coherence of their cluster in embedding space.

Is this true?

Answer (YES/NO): NO